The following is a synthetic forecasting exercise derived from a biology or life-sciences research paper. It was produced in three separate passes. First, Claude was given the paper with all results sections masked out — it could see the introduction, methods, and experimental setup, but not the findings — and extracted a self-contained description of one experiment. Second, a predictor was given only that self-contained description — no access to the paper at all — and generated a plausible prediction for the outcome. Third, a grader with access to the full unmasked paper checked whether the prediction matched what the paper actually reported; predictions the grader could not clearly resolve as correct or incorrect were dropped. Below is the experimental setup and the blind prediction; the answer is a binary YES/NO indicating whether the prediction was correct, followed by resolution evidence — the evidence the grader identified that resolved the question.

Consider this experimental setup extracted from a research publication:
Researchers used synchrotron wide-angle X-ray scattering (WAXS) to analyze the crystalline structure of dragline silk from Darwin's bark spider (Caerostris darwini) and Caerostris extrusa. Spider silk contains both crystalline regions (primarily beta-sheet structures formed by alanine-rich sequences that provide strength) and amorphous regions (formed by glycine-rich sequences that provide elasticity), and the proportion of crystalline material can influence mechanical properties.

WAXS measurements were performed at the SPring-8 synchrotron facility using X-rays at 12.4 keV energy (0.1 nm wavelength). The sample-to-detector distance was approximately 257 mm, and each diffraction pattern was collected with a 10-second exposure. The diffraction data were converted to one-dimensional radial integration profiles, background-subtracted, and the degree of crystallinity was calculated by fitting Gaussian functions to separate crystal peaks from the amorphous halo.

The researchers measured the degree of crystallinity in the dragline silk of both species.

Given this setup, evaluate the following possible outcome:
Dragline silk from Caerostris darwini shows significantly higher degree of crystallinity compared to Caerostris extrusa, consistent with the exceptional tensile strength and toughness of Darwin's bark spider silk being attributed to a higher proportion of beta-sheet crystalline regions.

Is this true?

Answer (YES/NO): NO